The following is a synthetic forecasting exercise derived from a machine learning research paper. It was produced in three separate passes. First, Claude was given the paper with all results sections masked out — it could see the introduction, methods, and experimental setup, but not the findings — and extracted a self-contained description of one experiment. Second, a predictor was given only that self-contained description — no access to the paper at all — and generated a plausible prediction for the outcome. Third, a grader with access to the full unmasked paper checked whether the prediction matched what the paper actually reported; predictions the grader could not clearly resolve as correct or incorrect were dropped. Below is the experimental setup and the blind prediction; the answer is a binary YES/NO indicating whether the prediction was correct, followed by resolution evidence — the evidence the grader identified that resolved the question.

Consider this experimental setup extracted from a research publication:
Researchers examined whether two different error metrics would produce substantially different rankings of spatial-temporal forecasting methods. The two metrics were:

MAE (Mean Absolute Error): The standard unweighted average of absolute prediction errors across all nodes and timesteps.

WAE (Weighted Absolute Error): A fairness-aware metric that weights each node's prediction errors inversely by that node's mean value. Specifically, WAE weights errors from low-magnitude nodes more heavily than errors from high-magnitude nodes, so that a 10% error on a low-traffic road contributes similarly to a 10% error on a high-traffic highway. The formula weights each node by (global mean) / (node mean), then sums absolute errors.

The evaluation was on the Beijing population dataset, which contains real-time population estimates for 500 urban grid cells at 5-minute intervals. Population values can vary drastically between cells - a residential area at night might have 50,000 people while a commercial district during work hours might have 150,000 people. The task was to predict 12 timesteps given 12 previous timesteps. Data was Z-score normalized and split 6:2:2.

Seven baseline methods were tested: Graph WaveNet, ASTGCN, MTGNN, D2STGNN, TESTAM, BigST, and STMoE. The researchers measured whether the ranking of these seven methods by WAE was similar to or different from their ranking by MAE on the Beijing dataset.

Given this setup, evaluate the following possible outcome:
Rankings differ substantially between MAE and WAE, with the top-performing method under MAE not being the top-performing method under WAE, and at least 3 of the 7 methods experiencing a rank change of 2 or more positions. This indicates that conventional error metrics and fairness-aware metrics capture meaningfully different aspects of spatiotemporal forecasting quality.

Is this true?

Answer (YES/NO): NO